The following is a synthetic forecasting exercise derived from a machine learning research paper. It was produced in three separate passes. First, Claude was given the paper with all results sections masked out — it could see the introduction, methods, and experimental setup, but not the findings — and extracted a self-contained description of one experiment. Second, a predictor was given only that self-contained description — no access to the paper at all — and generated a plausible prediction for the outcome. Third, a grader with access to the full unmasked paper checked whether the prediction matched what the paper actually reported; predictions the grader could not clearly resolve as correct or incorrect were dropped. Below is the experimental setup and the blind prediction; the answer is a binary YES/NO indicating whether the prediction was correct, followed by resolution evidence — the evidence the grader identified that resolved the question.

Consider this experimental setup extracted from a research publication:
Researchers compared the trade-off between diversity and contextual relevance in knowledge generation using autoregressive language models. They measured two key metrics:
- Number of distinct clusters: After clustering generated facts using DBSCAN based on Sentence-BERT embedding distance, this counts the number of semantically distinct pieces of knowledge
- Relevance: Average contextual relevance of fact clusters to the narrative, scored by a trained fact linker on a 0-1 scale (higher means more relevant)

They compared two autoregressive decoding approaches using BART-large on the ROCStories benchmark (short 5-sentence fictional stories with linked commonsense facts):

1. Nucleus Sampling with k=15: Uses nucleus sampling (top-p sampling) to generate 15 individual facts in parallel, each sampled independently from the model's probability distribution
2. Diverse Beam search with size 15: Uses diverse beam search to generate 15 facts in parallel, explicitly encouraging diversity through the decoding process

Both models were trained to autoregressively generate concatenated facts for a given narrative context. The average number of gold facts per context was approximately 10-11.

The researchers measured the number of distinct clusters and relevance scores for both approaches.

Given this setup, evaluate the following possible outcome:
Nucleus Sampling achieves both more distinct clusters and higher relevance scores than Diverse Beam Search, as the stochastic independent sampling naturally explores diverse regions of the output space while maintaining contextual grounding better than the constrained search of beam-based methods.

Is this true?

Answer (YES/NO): NO